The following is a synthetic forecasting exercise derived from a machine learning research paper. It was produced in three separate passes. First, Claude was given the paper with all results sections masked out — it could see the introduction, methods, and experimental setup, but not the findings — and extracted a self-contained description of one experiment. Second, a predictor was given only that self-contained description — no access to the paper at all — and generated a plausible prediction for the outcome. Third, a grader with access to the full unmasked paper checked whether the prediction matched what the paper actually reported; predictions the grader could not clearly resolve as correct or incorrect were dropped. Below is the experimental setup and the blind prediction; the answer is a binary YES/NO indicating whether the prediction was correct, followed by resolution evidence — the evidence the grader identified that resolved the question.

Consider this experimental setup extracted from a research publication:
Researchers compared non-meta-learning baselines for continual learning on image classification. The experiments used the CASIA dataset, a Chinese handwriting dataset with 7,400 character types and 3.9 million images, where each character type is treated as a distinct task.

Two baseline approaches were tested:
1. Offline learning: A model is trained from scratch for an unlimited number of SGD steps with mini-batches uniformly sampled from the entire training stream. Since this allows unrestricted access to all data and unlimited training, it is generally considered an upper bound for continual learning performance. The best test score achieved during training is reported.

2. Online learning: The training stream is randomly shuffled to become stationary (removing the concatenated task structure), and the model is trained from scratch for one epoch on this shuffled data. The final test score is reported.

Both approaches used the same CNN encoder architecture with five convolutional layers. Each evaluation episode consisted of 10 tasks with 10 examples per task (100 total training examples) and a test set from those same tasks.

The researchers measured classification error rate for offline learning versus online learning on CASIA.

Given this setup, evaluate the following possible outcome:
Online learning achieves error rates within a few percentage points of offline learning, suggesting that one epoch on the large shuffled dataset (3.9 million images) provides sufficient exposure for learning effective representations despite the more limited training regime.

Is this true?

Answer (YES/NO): NO